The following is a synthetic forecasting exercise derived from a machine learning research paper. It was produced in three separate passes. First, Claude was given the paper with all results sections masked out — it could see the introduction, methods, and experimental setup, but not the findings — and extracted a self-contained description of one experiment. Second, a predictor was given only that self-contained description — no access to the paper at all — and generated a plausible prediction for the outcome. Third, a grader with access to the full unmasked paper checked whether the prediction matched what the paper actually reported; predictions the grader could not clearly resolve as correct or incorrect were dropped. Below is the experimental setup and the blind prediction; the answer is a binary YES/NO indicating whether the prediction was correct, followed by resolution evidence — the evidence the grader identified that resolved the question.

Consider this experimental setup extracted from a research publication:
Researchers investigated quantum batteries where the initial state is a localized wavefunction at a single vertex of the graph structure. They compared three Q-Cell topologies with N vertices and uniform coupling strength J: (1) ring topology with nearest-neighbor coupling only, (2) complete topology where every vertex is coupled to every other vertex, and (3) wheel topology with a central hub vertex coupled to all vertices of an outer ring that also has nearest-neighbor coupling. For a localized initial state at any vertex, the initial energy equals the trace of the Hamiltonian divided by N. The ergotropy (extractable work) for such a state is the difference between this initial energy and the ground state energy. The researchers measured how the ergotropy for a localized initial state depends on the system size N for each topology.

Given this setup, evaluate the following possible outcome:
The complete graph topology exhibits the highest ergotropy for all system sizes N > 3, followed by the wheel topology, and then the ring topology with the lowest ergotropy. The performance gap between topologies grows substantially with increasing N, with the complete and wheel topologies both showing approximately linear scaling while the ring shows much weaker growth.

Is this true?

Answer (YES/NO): NO